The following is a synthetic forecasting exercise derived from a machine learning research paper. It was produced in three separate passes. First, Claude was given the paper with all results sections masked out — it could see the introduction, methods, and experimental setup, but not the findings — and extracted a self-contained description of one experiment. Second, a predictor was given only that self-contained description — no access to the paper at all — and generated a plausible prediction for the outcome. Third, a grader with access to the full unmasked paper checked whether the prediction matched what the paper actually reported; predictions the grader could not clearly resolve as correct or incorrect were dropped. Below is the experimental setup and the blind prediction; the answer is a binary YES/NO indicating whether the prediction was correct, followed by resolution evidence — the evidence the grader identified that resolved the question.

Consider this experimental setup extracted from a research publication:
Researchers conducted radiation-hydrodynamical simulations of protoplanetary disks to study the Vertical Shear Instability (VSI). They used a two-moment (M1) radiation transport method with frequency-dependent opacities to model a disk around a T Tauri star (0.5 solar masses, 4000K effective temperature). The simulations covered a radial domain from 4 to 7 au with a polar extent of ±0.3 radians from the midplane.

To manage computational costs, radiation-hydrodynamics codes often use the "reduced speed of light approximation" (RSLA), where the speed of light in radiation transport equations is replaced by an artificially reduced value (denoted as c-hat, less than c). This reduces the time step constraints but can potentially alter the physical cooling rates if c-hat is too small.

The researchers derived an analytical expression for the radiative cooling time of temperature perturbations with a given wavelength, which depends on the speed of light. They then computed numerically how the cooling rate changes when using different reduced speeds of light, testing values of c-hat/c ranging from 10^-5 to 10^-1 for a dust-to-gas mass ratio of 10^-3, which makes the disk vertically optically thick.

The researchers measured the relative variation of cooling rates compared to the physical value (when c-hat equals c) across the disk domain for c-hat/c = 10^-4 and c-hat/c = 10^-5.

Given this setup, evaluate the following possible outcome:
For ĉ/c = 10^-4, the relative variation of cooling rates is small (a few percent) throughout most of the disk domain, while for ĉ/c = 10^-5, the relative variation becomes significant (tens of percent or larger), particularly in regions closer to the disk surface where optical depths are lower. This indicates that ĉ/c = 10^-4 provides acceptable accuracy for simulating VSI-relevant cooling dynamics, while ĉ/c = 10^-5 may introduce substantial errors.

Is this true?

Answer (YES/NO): NO